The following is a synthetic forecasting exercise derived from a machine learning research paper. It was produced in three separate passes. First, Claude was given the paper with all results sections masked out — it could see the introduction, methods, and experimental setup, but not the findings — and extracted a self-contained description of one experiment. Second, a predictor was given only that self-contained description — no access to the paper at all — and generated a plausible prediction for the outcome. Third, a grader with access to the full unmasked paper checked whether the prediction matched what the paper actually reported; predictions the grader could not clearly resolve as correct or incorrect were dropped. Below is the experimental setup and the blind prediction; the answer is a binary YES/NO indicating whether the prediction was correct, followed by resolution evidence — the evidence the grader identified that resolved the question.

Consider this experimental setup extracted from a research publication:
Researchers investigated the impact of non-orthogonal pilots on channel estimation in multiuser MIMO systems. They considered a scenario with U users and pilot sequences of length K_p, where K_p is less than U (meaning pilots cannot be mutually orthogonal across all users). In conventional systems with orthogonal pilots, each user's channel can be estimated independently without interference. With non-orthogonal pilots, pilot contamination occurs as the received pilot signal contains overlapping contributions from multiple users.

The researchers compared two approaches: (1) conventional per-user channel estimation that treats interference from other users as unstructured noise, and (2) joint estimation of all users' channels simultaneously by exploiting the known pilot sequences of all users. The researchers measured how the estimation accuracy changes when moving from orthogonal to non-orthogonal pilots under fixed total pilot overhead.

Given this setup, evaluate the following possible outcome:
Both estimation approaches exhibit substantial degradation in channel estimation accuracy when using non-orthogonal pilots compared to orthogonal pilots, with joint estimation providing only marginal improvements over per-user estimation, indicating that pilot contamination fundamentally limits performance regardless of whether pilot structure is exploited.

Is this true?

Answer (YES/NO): NO